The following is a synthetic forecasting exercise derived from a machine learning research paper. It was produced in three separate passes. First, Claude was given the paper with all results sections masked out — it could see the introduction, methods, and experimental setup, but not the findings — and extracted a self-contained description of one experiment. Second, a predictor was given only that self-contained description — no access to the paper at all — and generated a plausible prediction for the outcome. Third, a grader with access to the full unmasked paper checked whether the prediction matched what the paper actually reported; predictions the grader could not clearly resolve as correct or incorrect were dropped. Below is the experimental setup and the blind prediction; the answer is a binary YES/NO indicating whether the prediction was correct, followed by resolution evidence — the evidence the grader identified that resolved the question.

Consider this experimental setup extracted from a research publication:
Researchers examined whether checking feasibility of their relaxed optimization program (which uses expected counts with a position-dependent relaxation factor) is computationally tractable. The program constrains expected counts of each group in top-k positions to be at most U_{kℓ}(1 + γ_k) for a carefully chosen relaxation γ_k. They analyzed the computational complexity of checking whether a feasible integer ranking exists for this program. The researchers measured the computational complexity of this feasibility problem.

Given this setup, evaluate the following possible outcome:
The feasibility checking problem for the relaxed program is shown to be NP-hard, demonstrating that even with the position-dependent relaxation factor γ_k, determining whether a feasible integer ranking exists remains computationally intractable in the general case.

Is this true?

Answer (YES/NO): YES